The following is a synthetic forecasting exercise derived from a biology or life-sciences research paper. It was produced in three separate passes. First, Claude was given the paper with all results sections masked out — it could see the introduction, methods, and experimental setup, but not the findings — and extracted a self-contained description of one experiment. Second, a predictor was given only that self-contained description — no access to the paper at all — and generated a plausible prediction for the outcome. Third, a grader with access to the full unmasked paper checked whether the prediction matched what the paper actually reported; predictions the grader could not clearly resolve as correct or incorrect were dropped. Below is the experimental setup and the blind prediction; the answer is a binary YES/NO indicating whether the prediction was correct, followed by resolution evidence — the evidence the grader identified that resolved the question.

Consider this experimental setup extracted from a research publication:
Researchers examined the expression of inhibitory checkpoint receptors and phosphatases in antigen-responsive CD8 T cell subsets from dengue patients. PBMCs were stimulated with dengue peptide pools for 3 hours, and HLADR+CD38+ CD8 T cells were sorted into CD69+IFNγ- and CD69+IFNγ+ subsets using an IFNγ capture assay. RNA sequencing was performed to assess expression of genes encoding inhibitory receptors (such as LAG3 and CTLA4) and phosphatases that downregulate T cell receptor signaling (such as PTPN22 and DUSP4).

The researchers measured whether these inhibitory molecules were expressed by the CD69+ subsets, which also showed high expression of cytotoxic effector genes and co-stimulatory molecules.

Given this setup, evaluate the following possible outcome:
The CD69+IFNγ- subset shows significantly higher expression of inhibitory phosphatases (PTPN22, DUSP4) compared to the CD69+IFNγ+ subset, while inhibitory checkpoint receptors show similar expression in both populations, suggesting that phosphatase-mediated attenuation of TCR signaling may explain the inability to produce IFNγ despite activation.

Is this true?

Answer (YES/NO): NO